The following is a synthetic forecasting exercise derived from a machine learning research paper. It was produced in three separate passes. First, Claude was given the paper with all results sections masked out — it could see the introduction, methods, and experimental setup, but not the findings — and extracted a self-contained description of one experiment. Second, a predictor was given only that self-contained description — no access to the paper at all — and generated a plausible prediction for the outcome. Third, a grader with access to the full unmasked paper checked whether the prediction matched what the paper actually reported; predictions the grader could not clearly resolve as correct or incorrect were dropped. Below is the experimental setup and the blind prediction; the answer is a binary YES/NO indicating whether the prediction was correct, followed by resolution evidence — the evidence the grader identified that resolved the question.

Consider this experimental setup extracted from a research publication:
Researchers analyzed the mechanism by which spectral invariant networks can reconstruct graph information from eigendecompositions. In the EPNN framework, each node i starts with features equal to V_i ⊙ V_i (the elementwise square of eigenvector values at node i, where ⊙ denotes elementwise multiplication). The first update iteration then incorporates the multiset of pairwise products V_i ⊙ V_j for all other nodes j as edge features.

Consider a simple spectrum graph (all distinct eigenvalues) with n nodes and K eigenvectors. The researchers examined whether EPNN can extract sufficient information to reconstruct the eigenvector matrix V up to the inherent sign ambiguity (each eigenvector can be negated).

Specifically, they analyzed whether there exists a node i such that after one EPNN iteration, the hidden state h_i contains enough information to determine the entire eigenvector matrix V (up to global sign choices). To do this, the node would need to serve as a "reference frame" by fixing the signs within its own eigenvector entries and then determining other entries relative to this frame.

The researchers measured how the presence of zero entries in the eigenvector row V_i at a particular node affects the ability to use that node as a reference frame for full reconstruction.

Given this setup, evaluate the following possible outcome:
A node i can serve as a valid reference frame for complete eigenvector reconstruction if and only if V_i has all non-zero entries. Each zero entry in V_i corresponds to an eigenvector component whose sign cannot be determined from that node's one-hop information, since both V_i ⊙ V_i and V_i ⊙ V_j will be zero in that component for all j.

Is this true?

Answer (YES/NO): YES